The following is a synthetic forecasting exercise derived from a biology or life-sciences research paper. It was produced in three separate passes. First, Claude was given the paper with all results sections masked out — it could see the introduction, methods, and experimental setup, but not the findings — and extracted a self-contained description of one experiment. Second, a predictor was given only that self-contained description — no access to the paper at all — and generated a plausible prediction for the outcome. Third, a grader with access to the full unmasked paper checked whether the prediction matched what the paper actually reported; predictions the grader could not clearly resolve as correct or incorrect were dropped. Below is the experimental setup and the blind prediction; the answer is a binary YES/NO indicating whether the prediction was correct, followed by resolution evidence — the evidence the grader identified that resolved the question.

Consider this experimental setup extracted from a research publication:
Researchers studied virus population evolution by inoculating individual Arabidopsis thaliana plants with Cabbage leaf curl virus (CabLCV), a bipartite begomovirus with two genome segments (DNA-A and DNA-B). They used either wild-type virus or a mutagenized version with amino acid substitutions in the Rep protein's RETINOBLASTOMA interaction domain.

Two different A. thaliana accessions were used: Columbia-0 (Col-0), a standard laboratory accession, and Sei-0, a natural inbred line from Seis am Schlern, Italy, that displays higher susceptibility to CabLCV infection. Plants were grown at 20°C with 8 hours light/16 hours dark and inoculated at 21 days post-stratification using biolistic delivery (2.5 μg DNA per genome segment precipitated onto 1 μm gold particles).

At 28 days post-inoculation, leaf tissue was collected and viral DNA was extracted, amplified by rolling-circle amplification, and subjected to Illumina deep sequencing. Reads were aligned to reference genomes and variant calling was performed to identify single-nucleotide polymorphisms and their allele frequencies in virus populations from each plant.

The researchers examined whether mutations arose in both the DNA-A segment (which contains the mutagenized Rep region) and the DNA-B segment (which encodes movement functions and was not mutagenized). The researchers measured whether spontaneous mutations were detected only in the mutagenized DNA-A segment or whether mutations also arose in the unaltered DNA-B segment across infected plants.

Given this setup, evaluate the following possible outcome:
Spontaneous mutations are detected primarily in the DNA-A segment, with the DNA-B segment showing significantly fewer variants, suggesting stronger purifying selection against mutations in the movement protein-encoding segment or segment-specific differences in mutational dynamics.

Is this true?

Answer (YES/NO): NO